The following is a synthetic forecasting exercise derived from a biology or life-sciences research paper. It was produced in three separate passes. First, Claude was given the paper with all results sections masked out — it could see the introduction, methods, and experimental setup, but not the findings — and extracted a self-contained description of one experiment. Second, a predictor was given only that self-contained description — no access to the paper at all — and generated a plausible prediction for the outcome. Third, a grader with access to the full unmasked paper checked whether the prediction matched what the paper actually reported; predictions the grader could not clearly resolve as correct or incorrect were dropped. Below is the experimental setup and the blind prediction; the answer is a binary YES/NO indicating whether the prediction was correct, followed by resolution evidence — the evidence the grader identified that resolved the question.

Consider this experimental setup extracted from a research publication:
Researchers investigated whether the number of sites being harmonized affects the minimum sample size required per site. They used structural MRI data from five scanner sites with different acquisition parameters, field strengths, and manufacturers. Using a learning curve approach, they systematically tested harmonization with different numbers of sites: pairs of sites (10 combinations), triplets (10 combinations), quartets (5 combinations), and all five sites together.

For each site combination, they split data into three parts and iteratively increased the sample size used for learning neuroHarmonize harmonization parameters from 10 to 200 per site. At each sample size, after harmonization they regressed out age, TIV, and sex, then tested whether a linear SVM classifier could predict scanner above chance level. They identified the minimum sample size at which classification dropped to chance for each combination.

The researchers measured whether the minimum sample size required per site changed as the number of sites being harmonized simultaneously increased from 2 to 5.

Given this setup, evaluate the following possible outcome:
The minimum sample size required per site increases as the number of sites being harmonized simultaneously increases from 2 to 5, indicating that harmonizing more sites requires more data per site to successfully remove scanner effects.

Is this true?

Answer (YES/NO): YES